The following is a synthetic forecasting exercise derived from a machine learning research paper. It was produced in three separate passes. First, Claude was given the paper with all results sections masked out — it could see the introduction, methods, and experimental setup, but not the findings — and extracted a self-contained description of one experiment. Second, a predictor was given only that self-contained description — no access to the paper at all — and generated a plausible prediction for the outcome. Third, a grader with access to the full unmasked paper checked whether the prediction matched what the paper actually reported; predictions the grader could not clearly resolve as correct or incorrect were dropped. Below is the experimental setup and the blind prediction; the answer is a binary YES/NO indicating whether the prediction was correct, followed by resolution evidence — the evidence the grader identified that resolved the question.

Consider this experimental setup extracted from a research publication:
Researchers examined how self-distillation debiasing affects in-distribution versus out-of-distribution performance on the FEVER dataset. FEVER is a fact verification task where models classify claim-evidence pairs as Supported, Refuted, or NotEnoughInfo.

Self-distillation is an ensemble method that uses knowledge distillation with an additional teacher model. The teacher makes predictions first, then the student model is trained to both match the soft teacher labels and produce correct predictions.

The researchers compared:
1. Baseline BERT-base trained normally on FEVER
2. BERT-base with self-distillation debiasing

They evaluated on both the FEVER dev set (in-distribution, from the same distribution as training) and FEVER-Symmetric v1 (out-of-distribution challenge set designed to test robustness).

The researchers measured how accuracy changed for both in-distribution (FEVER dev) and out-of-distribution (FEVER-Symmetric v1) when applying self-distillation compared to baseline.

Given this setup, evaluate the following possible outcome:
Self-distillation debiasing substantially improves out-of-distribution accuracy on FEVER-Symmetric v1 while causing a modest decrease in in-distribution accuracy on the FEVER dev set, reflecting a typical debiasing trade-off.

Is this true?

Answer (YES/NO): NO